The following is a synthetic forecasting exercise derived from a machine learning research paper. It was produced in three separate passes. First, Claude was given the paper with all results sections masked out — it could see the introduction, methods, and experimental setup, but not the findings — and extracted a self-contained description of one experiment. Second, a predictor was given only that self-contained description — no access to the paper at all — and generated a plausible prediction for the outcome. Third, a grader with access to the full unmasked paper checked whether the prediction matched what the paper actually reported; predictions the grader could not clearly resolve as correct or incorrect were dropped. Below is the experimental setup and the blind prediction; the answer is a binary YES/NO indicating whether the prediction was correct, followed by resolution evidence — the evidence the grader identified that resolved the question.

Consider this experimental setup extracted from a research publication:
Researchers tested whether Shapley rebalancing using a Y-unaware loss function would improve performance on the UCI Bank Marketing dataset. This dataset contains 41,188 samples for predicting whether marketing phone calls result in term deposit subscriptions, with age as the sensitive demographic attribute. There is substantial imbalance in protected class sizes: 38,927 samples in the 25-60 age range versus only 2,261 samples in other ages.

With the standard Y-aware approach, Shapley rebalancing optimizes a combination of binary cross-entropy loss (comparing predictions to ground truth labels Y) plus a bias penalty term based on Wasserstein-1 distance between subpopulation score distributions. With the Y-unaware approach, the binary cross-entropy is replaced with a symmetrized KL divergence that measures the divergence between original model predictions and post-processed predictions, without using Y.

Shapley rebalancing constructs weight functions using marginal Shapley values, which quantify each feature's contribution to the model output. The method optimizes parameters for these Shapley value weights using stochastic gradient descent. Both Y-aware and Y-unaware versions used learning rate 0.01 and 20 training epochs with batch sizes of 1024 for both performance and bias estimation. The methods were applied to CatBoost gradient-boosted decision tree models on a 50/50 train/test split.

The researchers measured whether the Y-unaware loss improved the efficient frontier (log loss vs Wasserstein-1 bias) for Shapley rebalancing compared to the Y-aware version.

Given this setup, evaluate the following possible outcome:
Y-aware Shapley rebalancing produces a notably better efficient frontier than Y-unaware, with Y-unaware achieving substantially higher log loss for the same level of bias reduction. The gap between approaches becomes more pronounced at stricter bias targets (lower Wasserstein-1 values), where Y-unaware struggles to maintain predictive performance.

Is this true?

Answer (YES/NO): NO